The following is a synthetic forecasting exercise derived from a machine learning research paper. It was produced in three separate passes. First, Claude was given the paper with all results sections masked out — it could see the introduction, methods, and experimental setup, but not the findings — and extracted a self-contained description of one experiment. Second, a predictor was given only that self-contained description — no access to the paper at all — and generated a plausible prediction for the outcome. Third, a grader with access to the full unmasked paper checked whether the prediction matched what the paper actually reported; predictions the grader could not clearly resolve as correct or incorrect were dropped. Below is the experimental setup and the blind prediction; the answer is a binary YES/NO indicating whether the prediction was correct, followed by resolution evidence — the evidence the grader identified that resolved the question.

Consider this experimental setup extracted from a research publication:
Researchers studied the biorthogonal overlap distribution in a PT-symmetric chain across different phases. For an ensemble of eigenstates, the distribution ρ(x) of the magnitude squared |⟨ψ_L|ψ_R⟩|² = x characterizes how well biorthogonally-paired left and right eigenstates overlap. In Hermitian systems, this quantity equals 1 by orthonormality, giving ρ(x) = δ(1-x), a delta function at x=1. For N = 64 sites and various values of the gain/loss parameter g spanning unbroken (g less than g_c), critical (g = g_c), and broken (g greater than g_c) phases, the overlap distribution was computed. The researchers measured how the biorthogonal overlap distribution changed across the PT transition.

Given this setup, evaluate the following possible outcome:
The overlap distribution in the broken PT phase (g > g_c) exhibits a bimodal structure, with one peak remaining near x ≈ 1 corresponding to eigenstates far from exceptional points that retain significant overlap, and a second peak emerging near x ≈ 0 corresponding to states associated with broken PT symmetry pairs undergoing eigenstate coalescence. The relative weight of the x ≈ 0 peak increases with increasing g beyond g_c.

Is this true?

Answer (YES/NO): NO